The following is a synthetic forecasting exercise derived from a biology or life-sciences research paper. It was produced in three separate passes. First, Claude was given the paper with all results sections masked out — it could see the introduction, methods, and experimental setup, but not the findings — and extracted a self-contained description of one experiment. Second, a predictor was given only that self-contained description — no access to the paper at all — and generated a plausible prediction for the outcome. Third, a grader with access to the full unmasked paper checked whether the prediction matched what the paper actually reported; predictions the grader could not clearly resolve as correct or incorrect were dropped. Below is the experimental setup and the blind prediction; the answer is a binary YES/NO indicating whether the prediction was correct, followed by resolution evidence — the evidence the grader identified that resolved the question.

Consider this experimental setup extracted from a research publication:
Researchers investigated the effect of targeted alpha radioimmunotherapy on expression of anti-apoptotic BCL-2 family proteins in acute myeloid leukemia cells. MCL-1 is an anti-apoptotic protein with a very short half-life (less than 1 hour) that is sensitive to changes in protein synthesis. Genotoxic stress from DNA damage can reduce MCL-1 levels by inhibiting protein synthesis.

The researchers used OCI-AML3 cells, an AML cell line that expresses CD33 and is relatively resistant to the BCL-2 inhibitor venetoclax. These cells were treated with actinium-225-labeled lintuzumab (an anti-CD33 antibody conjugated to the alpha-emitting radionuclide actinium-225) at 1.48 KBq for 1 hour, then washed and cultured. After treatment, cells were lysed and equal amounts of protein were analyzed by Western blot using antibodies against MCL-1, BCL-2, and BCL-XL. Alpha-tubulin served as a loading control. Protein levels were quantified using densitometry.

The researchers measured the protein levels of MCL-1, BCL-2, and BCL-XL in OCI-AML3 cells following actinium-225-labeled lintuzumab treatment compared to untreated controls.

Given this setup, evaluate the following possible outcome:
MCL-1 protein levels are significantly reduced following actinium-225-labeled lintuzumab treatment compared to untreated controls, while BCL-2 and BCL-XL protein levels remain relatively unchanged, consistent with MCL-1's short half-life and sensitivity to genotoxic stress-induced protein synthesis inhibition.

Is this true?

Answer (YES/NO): NO